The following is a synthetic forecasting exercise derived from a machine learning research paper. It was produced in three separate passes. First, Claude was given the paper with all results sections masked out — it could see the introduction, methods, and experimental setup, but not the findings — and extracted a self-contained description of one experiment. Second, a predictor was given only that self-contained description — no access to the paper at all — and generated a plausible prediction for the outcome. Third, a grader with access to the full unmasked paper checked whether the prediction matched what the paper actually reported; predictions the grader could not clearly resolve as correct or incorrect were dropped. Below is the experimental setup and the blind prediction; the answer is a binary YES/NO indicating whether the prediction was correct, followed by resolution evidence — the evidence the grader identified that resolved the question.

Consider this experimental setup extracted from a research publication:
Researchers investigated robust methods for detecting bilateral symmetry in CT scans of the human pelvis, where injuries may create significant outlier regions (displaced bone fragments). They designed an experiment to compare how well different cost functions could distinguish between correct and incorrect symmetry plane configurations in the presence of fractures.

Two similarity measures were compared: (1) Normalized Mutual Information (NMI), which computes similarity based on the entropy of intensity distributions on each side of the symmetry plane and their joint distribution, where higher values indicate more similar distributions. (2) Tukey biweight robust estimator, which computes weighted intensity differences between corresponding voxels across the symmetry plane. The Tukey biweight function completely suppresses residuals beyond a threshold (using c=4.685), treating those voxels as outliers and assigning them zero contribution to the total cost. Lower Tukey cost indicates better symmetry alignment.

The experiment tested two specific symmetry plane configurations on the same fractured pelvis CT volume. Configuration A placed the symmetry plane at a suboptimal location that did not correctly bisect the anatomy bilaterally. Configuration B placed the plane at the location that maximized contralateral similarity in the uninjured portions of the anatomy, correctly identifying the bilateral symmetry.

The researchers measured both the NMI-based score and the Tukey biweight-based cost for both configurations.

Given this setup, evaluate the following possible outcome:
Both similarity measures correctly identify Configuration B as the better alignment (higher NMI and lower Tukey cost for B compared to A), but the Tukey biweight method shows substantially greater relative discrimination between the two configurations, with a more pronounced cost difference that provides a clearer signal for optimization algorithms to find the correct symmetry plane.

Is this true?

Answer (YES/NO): NO